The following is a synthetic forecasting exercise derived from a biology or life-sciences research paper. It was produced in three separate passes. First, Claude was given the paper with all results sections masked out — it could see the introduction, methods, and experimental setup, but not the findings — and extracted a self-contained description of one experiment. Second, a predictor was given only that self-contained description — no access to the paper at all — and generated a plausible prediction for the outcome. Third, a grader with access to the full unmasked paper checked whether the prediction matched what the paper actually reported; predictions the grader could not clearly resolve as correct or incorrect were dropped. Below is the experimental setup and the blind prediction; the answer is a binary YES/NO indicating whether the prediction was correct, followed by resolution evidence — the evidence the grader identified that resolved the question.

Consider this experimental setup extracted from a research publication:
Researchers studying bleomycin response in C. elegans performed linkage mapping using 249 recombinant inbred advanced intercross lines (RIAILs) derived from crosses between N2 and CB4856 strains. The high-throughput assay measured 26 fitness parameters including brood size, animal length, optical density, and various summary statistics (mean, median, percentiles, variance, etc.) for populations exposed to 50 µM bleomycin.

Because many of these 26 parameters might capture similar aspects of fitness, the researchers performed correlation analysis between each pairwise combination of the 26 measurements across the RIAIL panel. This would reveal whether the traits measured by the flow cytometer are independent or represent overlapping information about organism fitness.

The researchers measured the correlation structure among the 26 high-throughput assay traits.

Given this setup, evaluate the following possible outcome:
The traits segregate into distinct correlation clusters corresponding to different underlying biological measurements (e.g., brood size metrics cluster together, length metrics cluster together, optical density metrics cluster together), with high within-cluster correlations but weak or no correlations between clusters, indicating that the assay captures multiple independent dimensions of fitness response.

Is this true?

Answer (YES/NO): NO